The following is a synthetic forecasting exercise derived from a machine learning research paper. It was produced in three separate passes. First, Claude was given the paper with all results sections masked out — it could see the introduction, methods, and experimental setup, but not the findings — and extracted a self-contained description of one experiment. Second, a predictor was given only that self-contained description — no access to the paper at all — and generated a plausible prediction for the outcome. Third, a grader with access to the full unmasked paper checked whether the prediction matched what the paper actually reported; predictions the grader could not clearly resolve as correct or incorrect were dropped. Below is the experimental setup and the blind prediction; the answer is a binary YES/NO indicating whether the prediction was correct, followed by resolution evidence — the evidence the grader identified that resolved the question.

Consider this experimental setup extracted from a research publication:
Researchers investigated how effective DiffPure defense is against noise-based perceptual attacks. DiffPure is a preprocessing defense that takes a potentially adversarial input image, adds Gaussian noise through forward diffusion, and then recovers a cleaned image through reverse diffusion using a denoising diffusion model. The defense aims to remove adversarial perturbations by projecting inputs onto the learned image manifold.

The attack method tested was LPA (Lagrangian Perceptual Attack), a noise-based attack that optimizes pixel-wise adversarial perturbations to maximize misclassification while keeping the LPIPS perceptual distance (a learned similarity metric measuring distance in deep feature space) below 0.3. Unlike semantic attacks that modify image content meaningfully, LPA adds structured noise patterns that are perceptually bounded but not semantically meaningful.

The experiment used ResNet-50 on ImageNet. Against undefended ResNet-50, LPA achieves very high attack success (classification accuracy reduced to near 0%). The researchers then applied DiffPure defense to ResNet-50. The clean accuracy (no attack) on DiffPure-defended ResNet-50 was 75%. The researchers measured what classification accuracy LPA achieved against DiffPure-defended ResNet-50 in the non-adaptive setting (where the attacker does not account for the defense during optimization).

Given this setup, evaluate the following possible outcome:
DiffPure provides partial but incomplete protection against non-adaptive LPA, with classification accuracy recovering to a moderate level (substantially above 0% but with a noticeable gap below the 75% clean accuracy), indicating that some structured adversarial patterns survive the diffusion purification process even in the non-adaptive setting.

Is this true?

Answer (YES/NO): NO